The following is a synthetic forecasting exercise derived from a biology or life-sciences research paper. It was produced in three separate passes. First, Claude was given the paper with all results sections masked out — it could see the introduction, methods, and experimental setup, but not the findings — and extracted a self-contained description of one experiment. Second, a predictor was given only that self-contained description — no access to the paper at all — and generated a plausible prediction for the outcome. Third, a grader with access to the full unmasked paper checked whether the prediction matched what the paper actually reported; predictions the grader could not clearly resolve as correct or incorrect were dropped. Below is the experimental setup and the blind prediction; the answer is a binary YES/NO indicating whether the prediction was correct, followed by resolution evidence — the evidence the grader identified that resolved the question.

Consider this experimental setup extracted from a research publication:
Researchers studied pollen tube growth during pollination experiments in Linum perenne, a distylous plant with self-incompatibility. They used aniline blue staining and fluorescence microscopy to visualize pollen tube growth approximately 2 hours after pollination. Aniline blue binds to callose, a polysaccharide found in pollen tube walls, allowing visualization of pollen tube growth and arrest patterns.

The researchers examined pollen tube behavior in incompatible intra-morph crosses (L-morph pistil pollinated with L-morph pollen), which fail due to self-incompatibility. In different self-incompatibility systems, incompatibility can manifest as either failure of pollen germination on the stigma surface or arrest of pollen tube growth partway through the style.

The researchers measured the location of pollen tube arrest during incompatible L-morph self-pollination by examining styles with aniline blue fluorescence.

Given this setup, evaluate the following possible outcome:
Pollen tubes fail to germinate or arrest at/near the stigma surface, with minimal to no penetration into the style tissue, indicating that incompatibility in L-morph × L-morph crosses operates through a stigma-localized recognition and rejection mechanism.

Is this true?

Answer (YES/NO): YES